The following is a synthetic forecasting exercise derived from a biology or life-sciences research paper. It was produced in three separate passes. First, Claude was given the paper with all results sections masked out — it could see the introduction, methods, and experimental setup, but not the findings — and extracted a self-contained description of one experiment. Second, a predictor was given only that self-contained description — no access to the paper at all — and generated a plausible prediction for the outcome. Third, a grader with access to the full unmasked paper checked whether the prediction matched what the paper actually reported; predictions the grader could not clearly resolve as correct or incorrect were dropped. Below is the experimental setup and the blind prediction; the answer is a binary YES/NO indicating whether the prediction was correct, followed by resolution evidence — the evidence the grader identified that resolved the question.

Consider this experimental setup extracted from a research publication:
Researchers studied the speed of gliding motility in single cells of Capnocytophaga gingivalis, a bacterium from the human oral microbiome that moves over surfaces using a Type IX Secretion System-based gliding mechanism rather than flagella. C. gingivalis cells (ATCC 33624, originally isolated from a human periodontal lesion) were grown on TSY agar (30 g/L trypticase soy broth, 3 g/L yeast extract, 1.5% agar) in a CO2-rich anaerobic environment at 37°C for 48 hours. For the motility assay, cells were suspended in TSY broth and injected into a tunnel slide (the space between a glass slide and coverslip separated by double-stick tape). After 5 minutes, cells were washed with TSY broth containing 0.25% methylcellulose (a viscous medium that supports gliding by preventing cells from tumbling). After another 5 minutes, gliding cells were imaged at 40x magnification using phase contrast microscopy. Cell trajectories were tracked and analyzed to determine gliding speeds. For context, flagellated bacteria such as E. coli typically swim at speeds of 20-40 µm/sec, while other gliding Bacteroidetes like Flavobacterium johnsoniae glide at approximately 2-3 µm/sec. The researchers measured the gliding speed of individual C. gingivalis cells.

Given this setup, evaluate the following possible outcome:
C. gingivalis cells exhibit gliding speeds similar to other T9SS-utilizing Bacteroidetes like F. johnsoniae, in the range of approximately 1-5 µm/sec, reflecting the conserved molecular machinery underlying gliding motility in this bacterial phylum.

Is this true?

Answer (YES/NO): NO